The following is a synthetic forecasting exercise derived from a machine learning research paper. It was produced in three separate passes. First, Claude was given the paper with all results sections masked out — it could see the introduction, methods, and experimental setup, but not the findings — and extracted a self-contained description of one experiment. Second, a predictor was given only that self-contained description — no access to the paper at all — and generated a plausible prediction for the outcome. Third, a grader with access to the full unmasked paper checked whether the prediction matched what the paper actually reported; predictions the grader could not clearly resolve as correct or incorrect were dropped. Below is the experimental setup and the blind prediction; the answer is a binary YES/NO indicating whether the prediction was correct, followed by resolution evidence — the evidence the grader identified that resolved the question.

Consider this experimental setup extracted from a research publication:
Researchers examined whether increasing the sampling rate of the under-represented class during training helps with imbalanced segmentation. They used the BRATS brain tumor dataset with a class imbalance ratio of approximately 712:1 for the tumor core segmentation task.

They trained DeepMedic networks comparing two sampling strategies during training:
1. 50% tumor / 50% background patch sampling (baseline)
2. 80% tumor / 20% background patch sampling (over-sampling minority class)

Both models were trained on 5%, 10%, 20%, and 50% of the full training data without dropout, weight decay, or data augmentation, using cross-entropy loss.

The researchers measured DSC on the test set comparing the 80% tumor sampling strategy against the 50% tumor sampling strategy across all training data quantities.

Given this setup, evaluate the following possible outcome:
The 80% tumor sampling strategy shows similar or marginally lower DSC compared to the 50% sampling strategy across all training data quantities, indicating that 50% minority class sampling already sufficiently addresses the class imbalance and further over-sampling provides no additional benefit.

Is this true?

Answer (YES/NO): NO